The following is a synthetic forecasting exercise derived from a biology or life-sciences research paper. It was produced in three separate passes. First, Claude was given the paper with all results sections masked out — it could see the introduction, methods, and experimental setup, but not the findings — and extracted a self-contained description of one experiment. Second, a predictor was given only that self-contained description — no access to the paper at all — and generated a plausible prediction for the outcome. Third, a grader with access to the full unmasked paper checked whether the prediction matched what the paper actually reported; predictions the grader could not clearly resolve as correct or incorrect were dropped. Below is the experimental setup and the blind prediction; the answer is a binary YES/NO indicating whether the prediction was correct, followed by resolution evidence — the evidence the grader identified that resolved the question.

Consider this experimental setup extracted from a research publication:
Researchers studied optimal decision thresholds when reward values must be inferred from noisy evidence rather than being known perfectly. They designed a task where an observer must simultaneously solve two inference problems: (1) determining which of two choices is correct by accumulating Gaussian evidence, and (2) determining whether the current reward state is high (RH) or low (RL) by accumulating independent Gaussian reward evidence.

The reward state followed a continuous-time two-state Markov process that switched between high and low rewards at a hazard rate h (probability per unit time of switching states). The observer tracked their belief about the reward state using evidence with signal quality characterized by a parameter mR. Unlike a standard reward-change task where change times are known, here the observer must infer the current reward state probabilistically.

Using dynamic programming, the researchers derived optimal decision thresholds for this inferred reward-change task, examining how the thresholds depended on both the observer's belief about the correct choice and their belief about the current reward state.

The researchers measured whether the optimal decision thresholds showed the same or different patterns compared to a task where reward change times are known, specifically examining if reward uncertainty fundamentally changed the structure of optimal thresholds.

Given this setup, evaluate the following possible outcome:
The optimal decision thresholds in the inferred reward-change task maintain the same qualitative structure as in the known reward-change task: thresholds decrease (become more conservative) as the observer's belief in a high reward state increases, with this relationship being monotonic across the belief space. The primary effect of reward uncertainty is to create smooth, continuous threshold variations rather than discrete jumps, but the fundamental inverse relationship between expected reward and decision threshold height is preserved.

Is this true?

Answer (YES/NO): NO